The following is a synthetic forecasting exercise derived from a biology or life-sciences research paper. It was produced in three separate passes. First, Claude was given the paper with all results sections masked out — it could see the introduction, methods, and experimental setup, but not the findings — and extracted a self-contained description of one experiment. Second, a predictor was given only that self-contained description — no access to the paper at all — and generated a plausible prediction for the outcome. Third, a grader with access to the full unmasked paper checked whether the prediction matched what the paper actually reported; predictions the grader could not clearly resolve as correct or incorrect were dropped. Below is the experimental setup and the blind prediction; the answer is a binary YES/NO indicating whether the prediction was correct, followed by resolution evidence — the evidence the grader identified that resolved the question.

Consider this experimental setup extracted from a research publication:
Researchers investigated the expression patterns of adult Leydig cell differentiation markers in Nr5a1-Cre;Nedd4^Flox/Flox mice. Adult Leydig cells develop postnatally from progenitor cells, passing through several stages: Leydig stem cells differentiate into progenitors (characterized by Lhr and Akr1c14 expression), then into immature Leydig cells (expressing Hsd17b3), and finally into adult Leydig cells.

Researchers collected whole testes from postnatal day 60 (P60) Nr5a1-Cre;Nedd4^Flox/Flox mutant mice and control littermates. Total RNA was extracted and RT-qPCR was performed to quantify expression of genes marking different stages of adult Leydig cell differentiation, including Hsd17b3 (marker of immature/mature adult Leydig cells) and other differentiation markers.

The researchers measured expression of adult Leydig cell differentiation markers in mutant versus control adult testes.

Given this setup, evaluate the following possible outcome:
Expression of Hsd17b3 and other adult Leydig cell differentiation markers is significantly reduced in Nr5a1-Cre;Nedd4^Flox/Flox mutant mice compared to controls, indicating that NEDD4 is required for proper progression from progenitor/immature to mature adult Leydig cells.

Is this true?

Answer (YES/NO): YES